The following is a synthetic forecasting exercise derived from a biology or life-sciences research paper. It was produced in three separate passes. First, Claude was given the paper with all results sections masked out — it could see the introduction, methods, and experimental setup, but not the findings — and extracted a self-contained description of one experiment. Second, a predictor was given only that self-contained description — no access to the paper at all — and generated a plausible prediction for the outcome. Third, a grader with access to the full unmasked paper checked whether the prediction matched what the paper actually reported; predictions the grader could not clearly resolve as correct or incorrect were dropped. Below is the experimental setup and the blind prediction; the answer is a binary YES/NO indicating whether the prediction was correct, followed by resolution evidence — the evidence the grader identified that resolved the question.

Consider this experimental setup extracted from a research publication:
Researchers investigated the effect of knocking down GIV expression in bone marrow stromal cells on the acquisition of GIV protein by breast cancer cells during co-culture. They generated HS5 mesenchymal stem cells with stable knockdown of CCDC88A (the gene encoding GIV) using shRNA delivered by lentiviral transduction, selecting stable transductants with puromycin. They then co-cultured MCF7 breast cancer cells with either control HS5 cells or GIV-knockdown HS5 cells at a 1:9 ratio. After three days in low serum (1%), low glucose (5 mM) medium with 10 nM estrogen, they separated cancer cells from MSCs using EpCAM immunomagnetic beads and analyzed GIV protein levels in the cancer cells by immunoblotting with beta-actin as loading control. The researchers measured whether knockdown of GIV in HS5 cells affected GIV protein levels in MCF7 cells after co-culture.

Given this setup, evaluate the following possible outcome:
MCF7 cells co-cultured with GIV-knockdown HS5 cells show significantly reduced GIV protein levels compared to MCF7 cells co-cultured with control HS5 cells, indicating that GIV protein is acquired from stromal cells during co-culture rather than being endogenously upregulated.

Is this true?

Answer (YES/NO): YES